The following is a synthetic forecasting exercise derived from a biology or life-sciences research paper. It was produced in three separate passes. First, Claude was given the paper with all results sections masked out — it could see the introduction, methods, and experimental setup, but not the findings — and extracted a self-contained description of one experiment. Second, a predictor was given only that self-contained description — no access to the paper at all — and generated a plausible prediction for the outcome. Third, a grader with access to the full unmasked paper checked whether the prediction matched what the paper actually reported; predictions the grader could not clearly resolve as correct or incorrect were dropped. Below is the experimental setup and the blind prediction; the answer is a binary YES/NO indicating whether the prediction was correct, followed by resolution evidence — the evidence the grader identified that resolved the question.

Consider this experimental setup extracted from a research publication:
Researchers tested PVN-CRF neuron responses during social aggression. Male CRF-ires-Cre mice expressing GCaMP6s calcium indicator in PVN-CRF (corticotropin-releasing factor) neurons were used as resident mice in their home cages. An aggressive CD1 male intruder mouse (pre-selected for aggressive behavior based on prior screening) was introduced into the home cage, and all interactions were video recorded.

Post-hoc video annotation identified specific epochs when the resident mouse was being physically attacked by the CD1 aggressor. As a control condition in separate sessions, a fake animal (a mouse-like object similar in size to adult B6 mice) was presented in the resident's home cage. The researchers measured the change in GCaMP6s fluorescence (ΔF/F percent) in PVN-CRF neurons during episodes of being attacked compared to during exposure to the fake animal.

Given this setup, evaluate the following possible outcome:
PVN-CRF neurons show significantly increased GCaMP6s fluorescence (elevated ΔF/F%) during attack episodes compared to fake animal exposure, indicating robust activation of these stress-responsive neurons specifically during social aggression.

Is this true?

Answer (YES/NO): YES